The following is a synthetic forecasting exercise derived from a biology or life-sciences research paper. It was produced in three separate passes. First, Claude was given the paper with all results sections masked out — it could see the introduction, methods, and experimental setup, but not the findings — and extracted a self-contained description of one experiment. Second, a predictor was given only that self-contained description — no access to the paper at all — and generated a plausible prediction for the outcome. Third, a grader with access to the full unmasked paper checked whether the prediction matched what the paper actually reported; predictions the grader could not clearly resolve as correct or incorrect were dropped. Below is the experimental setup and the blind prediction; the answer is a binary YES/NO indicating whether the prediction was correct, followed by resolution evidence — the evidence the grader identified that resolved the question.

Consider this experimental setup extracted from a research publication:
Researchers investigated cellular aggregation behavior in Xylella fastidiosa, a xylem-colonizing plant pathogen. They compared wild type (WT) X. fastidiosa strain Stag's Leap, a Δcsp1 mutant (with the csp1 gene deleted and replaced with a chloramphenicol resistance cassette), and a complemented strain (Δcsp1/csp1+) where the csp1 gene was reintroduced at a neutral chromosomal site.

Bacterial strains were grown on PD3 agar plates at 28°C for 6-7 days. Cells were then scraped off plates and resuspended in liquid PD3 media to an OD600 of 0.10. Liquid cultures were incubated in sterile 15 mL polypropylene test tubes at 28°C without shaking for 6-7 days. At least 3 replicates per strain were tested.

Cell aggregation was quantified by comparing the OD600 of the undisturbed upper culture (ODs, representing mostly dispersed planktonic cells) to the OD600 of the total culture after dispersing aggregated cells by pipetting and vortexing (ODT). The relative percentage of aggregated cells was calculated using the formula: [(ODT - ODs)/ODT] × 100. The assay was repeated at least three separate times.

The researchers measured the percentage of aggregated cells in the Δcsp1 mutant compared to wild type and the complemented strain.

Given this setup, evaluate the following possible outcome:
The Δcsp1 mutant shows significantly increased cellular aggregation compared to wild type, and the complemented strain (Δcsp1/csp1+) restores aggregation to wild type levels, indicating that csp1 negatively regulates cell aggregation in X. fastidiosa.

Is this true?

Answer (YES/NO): NO